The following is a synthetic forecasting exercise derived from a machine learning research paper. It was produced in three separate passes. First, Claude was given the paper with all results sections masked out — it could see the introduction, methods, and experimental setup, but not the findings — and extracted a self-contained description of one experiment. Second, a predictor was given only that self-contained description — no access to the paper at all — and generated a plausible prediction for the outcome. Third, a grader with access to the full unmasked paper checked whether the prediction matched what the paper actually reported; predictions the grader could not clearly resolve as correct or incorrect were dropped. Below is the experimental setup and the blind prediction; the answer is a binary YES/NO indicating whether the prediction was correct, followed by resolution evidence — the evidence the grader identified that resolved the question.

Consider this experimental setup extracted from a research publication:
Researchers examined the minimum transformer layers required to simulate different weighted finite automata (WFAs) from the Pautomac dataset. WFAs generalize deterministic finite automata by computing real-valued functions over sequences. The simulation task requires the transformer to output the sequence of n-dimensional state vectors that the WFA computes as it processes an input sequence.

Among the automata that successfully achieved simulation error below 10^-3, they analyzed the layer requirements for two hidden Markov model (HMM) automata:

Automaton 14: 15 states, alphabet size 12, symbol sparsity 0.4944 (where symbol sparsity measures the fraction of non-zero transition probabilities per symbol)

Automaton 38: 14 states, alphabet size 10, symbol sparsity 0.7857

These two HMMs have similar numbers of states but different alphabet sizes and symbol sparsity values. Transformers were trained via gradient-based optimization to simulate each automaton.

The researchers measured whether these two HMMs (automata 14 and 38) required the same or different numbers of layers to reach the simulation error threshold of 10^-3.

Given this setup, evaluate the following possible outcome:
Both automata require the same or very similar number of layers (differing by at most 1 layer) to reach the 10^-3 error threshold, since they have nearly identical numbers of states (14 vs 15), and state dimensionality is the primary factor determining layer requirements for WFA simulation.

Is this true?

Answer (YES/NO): YES